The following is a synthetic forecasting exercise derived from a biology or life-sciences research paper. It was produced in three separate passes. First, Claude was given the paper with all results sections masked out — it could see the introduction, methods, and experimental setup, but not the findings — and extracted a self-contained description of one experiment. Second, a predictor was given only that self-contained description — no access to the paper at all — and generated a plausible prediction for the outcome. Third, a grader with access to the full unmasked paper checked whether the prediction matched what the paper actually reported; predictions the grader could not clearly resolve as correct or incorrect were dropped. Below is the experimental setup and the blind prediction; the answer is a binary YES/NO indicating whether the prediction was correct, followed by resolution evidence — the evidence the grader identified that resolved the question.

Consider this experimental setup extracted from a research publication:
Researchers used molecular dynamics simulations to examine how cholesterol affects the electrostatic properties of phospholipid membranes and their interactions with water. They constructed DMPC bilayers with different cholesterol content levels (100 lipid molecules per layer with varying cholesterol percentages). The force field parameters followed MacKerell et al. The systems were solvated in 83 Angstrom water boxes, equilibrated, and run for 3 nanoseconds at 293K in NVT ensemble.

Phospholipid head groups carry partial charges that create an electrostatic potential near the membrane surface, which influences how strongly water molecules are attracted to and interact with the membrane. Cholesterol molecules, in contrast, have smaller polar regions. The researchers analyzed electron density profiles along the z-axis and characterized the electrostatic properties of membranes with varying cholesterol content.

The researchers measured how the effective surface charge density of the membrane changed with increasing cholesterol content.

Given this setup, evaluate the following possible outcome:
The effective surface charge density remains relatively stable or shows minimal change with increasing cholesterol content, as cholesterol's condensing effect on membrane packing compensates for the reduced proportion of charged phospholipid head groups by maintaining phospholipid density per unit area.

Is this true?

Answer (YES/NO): NO